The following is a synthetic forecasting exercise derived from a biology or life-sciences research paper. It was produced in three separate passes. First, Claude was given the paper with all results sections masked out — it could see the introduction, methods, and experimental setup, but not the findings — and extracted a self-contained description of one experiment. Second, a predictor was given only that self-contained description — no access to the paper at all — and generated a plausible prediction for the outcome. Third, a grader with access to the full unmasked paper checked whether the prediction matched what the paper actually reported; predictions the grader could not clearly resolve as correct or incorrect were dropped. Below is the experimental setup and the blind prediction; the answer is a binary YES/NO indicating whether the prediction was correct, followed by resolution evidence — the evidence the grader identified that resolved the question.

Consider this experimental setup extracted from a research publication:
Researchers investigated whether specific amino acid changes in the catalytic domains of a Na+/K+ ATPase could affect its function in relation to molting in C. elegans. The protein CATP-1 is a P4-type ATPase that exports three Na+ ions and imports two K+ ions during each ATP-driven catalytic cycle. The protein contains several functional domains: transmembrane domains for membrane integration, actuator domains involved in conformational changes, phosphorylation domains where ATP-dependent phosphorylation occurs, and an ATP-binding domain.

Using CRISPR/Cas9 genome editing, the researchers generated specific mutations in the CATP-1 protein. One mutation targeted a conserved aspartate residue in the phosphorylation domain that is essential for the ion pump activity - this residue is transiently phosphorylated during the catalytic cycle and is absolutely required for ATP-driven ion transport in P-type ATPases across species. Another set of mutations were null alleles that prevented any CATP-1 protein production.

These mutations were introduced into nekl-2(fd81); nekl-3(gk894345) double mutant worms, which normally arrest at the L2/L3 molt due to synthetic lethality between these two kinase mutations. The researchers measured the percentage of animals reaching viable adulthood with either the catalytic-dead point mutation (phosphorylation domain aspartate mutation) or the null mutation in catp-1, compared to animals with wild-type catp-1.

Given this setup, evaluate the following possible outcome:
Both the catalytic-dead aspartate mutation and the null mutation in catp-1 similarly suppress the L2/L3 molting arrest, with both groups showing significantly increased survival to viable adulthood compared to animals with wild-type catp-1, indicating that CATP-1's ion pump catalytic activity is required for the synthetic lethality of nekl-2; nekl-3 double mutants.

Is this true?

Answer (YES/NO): NO